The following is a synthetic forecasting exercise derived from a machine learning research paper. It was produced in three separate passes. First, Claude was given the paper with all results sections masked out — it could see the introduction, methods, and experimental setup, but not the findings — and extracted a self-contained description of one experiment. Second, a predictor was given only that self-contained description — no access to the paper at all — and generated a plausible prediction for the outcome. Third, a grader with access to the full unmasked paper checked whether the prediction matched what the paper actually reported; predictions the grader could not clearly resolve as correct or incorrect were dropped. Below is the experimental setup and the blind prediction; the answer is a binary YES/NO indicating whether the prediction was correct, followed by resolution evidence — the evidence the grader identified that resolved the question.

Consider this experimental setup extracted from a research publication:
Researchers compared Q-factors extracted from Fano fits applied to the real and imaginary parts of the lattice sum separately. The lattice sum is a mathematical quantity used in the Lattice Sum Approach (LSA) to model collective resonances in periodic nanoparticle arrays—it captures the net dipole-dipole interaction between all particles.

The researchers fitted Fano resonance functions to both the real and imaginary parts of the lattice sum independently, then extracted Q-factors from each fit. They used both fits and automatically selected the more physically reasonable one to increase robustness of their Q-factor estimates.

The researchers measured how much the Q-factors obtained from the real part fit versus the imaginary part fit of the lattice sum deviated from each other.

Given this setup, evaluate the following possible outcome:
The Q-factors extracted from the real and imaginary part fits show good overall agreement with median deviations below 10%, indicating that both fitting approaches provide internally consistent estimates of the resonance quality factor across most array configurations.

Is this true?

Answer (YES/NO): YES